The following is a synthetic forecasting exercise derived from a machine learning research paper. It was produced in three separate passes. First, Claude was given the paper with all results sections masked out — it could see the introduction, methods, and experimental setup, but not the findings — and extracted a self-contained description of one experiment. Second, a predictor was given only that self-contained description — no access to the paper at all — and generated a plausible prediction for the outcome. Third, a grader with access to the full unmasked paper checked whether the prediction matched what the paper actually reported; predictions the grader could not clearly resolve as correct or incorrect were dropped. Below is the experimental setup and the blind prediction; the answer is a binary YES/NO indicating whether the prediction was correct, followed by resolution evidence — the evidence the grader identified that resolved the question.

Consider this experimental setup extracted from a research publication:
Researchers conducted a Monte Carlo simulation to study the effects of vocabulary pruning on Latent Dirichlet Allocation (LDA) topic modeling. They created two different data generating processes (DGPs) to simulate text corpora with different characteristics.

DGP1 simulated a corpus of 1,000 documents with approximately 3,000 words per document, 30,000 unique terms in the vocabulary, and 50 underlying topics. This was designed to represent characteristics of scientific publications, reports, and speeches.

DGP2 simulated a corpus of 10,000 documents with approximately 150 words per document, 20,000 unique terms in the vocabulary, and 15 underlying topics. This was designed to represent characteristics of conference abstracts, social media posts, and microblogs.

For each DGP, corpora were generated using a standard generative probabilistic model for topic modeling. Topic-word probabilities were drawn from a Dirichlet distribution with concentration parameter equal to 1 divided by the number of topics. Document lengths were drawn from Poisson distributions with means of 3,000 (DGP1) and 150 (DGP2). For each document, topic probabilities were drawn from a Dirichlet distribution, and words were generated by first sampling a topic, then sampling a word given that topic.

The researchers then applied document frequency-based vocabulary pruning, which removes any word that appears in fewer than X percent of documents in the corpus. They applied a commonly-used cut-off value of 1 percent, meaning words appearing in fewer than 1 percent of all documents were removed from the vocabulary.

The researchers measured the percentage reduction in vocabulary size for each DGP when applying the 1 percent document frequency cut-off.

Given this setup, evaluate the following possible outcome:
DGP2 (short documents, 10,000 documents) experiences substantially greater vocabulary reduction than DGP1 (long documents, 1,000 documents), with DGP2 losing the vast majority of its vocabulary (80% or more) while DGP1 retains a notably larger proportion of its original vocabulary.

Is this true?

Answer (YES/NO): NO